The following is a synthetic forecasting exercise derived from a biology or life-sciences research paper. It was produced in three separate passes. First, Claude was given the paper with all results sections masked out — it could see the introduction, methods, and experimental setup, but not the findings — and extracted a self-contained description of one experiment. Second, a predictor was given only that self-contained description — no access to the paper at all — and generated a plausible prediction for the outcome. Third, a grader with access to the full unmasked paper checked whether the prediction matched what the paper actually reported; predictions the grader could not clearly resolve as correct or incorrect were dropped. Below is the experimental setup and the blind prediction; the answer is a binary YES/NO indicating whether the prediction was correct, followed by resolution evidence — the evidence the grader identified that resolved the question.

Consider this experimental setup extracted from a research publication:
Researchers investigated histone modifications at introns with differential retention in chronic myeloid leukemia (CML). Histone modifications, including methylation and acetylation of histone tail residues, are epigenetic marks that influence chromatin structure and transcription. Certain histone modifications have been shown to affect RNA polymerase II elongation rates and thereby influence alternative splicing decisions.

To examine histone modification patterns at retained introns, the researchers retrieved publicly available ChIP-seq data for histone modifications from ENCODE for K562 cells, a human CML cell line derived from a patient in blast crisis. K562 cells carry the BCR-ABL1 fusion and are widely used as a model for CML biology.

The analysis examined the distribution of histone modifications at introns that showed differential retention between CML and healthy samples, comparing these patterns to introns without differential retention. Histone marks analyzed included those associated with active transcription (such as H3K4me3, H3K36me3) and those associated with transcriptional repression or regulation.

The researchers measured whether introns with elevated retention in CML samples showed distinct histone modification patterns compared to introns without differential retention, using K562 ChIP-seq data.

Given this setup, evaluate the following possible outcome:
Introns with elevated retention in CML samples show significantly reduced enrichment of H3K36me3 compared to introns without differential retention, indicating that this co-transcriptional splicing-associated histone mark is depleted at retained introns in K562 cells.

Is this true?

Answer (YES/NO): NO